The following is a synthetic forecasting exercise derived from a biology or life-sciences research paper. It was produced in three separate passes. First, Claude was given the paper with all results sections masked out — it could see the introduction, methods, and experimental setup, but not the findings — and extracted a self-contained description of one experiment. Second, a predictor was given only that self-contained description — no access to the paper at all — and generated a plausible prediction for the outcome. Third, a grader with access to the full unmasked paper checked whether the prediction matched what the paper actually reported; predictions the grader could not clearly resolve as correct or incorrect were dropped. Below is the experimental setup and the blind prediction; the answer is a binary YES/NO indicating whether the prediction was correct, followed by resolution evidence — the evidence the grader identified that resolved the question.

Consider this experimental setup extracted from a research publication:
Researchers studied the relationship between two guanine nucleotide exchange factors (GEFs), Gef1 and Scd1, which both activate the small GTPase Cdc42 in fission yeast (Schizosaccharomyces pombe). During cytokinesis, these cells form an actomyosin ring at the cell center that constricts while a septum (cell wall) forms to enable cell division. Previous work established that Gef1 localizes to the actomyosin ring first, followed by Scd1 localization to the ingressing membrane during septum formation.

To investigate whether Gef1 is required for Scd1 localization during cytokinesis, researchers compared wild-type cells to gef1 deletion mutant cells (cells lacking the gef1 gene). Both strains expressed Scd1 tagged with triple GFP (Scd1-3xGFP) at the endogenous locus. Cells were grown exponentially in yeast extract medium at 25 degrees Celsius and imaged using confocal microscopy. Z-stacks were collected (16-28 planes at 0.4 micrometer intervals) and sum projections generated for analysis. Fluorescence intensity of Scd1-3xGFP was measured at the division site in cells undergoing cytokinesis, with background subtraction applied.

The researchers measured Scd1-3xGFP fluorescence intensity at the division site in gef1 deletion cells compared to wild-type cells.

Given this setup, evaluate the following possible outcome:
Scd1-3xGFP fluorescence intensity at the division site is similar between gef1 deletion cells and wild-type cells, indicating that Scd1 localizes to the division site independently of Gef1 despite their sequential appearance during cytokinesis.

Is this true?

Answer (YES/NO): NO